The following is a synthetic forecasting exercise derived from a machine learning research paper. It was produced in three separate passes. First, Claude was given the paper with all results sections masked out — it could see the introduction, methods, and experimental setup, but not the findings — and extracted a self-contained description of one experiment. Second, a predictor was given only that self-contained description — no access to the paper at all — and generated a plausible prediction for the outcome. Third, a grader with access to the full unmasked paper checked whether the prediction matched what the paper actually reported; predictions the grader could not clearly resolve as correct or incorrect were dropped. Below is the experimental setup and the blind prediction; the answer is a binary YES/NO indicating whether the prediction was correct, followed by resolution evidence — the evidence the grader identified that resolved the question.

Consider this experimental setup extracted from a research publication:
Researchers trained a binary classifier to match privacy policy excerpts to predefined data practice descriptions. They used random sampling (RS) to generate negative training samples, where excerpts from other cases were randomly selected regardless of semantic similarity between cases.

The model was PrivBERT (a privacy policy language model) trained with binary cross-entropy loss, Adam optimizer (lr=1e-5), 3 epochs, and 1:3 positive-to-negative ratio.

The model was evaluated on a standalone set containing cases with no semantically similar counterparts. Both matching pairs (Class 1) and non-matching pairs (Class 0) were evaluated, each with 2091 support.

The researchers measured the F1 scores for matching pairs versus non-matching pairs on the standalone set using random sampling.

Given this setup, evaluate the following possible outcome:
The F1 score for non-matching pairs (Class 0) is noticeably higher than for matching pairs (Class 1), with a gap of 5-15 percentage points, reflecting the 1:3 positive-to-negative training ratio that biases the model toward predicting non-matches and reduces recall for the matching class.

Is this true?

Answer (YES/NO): NO